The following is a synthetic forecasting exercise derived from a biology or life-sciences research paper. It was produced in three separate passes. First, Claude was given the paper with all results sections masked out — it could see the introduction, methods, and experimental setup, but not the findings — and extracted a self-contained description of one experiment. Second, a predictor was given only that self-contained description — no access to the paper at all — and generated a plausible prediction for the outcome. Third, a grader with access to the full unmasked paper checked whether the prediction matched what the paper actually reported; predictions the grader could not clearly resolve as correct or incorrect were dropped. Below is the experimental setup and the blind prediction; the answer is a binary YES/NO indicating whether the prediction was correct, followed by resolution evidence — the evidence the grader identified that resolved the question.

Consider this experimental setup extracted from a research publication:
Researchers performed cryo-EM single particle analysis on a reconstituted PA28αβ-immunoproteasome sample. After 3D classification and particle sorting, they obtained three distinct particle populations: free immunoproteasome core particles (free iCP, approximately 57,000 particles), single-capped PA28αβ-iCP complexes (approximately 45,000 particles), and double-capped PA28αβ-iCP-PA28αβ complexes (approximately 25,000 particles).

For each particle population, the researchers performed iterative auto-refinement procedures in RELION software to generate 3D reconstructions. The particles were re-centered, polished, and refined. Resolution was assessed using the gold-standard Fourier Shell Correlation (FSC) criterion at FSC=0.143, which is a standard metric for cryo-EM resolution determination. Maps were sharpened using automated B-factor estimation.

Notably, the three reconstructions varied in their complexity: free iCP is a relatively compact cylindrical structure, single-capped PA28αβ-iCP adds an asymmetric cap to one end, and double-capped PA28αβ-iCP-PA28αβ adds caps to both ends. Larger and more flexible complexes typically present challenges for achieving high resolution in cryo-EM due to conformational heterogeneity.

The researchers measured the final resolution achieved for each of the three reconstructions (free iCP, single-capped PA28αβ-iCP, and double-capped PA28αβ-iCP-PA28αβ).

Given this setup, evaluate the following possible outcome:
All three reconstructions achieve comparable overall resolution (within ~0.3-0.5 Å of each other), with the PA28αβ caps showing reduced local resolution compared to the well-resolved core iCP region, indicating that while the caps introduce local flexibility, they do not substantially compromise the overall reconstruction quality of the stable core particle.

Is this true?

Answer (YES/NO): NO